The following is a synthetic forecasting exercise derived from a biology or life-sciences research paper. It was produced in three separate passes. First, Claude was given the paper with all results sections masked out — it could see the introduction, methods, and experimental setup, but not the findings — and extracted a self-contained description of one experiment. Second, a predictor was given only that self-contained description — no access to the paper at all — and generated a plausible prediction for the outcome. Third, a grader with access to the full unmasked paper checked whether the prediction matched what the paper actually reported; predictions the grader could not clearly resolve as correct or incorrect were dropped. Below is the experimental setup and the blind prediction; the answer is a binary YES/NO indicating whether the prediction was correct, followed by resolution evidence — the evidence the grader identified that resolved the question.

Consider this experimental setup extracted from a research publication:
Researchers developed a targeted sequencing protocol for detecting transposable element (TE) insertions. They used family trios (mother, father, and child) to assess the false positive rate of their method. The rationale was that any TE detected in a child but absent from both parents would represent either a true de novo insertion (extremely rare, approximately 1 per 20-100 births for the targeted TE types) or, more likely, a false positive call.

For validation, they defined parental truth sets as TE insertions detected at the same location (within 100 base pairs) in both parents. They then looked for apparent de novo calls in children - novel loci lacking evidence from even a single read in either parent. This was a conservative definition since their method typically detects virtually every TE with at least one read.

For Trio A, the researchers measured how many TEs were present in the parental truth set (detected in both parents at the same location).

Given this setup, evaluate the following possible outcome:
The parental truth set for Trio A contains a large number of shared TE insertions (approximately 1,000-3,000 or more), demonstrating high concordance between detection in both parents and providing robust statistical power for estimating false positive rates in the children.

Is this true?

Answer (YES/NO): YES